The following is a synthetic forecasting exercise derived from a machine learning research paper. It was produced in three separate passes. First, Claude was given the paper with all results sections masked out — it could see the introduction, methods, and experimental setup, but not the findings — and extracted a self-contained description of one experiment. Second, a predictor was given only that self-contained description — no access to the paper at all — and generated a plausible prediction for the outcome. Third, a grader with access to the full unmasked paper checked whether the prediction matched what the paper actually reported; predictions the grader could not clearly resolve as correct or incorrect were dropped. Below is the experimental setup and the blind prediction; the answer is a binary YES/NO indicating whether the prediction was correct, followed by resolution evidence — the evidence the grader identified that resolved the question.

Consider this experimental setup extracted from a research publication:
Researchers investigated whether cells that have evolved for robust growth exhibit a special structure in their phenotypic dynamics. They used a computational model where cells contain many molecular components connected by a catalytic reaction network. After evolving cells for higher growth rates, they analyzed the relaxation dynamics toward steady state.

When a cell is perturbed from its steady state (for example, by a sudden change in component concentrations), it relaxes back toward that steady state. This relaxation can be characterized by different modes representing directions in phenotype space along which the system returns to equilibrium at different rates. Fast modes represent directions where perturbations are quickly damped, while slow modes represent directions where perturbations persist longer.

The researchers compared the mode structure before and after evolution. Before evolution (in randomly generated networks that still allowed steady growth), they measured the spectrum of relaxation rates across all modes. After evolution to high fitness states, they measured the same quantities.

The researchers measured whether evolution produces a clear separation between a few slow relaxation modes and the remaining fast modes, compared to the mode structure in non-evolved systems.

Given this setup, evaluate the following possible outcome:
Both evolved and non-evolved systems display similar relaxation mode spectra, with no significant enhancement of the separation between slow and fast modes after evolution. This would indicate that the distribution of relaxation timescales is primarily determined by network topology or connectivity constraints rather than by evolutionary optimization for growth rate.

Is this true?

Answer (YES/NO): NO